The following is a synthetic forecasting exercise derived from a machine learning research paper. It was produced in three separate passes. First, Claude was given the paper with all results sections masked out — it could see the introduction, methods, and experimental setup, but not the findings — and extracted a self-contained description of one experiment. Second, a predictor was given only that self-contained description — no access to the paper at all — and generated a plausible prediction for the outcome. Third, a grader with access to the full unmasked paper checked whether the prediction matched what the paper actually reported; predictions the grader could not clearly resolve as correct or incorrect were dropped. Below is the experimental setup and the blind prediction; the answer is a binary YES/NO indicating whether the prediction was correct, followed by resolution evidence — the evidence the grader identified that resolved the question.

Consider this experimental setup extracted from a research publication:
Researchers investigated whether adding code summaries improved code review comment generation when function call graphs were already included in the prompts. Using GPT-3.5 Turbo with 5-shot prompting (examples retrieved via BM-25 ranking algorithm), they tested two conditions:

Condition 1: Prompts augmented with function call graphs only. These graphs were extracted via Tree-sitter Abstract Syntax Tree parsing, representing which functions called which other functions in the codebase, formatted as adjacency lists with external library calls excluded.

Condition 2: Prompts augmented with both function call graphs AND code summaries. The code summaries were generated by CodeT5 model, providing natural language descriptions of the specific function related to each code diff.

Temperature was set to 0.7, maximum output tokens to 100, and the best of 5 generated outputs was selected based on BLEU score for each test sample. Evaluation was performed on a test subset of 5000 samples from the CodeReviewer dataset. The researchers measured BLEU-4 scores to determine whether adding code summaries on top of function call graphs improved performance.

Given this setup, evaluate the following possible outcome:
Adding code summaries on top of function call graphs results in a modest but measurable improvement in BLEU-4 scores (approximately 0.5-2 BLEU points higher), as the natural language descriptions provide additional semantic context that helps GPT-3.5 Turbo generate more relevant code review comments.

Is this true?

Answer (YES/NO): NO